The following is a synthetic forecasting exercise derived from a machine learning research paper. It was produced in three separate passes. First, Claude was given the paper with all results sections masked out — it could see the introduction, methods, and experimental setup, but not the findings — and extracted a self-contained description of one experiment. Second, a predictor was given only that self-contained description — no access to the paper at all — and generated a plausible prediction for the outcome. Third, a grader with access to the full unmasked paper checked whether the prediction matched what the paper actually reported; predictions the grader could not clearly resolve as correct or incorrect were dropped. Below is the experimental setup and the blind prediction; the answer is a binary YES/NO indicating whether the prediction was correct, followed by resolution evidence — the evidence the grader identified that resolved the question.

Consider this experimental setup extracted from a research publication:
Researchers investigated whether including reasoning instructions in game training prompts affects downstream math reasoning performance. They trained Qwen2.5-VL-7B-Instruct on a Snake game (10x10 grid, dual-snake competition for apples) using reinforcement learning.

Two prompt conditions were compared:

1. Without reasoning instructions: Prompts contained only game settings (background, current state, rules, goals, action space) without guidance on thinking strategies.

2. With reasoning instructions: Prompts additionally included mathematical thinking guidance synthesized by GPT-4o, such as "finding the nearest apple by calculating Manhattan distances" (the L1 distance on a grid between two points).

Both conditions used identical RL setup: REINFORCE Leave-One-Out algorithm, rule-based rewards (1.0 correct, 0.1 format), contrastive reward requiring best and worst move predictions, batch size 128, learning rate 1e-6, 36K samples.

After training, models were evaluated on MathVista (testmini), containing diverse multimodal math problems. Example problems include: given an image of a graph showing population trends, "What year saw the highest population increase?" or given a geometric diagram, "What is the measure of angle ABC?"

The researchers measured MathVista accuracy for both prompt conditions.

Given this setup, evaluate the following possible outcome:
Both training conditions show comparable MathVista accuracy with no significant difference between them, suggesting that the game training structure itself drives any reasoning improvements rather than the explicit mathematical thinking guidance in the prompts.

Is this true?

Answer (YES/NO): NO